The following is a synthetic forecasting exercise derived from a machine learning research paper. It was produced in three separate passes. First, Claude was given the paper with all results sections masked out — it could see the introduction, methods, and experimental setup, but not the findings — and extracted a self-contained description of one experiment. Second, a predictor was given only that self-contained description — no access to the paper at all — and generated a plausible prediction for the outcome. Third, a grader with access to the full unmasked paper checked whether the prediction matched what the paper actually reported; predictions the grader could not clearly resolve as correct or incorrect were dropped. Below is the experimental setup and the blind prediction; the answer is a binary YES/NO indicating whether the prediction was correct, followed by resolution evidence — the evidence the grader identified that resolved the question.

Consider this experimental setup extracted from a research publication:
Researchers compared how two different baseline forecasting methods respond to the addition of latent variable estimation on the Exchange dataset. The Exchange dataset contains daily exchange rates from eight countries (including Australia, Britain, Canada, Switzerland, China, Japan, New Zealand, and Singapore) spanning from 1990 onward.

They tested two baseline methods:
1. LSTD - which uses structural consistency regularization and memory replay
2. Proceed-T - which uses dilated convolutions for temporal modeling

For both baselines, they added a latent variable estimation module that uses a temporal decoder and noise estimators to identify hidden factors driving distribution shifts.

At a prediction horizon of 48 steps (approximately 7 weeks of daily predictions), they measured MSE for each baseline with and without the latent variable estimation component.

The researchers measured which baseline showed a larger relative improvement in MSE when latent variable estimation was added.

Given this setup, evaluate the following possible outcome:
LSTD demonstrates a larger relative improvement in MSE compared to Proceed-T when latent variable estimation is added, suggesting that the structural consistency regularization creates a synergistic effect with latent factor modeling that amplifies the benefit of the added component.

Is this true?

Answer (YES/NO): NO